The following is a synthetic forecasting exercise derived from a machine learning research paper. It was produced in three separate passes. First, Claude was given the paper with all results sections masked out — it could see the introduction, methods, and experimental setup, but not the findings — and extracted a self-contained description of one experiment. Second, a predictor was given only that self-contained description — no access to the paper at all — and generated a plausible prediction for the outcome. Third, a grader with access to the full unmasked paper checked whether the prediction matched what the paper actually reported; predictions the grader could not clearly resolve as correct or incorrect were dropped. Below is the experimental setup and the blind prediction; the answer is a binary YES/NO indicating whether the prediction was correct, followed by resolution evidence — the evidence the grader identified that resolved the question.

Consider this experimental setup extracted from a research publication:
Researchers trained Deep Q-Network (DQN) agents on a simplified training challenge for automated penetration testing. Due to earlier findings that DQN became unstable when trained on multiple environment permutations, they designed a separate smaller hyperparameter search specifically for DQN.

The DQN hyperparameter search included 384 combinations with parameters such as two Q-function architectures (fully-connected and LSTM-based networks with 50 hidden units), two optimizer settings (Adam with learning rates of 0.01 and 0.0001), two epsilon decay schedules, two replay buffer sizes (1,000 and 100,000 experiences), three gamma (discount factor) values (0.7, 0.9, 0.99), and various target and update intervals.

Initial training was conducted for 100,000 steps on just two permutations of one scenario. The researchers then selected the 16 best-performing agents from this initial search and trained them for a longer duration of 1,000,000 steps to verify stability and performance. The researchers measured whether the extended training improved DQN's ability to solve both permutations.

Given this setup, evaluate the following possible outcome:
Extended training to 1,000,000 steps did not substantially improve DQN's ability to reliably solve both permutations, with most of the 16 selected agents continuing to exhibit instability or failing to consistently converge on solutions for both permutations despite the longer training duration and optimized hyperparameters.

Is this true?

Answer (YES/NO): YES